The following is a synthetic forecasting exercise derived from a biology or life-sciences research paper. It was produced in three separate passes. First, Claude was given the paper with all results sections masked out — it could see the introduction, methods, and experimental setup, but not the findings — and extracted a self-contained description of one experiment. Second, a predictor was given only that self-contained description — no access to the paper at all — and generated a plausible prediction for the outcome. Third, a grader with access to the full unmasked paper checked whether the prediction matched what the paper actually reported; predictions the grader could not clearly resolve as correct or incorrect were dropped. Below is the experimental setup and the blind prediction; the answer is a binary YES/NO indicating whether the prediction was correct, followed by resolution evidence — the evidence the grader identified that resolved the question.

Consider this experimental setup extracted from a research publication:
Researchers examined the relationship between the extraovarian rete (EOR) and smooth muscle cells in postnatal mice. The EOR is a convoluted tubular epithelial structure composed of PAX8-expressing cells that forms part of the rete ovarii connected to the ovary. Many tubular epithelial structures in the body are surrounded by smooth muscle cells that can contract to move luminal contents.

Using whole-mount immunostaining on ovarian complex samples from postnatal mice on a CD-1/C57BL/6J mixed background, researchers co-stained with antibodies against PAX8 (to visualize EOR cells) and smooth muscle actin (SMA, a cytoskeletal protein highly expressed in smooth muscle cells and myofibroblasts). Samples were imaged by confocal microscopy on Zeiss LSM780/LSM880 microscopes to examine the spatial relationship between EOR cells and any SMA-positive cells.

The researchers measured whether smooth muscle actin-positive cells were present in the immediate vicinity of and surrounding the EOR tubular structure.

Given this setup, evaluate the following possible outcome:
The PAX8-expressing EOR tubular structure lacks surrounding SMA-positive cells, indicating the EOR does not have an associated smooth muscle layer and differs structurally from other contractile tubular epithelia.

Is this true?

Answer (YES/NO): NO